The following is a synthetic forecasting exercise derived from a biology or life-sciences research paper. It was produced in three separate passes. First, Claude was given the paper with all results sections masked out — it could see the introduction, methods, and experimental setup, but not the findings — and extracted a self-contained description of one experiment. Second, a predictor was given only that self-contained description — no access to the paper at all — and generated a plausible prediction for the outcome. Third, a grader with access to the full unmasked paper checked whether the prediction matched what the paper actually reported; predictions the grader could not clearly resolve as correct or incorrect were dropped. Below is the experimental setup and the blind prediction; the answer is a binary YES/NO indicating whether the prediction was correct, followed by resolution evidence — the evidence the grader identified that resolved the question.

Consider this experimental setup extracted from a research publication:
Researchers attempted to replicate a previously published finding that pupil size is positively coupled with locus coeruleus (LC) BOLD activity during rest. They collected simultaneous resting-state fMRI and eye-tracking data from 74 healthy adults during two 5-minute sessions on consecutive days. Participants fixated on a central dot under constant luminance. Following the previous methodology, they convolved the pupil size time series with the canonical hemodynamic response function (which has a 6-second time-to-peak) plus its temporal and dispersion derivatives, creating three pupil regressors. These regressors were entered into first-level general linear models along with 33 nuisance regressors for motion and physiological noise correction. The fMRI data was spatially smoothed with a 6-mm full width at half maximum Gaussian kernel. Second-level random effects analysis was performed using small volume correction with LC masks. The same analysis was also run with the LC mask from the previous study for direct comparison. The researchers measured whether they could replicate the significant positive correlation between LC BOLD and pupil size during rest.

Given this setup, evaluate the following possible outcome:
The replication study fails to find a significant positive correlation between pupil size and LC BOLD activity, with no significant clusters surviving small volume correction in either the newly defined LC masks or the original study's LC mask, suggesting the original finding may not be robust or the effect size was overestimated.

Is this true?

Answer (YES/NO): YES